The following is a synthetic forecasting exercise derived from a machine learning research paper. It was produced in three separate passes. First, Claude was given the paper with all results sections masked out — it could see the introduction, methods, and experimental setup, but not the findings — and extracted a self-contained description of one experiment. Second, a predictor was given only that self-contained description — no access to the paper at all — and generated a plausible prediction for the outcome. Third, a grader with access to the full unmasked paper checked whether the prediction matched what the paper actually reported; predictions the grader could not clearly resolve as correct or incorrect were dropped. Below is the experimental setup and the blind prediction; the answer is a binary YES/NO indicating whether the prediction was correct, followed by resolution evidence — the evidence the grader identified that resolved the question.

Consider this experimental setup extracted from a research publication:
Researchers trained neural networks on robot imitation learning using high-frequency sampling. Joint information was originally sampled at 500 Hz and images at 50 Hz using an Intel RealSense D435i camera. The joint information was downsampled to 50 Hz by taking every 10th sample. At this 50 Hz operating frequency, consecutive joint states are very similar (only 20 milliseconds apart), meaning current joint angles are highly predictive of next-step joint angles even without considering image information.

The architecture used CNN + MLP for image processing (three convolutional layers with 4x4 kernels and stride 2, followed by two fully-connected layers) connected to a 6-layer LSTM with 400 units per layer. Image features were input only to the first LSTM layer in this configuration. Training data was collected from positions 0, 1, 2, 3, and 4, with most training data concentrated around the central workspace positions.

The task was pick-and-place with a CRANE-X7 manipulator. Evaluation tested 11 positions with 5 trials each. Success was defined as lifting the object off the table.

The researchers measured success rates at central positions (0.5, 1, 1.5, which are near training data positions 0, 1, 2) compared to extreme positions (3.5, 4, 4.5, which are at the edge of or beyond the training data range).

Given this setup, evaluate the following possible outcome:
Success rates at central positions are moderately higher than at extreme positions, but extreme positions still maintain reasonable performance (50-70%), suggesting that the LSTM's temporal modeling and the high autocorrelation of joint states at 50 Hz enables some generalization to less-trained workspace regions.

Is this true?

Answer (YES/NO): NO